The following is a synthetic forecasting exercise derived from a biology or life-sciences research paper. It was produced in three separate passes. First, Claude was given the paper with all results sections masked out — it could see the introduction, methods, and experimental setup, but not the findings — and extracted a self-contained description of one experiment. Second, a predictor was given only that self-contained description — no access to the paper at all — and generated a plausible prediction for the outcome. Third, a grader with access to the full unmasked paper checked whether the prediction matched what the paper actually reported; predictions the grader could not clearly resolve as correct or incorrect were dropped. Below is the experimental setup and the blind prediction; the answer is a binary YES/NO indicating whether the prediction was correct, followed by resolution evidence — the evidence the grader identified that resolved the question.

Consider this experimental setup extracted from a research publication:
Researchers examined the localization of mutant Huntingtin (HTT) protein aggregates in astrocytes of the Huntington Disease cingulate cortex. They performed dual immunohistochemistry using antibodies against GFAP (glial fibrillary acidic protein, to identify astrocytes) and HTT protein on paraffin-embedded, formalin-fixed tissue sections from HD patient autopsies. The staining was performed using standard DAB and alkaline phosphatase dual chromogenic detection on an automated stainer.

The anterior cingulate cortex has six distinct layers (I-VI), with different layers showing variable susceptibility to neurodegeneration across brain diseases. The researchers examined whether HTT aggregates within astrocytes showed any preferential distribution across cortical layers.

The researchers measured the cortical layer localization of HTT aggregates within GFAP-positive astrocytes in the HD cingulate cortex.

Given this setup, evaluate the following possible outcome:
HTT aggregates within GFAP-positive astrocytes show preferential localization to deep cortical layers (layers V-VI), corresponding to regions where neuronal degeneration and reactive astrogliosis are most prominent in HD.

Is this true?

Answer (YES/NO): YES